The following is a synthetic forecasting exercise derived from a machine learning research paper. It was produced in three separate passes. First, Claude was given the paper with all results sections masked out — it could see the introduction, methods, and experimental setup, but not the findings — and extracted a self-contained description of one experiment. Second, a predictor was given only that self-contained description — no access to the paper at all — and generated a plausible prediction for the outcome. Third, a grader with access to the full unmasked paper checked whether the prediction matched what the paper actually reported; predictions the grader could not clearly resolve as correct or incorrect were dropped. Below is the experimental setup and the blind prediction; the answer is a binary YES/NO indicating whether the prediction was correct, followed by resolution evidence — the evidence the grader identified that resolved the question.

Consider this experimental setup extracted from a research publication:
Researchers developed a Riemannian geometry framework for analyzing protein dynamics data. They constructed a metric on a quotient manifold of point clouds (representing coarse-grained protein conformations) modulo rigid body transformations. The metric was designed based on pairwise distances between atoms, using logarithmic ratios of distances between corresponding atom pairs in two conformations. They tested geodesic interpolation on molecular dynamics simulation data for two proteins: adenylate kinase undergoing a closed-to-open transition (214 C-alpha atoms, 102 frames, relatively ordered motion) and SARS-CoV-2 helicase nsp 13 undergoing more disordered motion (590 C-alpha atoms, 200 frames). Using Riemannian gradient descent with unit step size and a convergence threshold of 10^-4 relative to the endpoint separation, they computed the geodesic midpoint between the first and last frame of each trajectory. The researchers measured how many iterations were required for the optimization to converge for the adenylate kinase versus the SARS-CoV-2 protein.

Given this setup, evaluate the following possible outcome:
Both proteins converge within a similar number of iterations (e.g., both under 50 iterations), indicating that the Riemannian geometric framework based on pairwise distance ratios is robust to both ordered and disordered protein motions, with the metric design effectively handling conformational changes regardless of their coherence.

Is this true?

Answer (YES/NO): NO